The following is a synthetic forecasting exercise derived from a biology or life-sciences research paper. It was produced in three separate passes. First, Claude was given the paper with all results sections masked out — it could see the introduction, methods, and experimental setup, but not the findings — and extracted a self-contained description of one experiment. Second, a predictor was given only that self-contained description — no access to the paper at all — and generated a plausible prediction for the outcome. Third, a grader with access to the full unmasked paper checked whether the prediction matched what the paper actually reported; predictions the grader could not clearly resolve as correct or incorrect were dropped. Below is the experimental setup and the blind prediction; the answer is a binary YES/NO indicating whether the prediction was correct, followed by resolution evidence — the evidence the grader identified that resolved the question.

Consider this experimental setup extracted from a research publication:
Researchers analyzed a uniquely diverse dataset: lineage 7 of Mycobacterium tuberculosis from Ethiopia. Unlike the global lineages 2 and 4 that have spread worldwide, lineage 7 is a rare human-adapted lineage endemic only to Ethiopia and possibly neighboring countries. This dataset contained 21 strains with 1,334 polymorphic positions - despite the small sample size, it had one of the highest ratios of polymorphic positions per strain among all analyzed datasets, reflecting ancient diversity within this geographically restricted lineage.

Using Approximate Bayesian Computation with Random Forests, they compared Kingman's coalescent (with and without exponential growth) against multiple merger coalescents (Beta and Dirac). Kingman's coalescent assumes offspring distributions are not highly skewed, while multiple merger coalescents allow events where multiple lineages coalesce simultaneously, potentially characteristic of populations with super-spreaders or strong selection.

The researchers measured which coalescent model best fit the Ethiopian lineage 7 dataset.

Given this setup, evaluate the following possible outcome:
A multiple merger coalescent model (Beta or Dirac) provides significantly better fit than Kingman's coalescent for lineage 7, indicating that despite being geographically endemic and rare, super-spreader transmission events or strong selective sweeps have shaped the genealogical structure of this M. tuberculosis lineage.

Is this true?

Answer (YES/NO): YES